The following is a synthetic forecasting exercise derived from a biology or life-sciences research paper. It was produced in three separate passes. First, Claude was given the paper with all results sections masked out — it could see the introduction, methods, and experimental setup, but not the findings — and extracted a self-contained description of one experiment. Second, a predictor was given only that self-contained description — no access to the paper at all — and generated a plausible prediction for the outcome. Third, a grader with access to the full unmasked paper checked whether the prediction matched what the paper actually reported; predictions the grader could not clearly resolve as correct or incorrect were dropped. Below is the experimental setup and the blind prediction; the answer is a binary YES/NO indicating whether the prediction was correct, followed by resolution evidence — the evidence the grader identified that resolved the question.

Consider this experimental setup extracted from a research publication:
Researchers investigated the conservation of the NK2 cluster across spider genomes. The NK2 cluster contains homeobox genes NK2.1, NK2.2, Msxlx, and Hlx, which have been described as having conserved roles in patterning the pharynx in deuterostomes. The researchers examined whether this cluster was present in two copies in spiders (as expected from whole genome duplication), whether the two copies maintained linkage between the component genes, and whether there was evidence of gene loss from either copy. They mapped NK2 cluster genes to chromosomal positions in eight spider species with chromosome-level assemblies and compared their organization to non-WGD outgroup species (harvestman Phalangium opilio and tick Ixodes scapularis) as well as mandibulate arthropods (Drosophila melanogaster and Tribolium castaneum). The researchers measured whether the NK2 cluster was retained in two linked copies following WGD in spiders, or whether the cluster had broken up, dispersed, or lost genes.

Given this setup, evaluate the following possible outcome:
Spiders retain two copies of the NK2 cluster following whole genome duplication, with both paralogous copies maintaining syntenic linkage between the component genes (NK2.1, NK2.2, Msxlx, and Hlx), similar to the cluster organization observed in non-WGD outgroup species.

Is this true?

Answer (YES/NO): NO